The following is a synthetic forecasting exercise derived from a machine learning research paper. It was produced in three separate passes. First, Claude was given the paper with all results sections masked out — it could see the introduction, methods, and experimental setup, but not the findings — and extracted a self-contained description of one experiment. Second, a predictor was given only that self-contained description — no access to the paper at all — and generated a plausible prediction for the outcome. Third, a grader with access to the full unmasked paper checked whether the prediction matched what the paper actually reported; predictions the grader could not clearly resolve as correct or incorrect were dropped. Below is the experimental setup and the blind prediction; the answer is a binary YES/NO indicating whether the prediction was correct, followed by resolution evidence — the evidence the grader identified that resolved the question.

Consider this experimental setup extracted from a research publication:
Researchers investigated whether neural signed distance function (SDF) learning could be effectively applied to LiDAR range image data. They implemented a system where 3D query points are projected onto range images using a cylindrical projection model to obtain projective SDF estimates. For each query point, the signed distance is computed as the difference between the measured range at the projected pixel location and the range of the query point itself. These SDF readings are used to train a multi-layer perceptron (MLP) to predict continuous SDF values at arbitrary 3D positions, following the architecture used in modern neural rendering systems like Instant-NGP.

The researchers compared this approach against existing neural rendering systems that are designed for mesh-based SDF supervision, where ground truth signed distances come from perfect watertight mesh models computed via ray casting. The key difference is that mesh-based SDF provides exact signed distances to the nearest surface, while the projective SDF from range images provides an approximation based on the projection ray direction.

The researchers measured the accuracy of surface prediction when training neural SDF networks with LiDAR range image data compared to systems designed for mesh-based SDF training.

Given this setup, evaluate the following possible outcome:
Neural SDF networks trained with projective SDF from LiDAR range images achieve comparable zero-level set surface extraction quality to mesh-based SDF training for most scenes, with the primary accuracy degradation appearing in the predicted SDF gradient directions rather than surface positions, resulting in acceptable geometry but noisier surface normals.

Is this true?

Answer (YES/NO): NO